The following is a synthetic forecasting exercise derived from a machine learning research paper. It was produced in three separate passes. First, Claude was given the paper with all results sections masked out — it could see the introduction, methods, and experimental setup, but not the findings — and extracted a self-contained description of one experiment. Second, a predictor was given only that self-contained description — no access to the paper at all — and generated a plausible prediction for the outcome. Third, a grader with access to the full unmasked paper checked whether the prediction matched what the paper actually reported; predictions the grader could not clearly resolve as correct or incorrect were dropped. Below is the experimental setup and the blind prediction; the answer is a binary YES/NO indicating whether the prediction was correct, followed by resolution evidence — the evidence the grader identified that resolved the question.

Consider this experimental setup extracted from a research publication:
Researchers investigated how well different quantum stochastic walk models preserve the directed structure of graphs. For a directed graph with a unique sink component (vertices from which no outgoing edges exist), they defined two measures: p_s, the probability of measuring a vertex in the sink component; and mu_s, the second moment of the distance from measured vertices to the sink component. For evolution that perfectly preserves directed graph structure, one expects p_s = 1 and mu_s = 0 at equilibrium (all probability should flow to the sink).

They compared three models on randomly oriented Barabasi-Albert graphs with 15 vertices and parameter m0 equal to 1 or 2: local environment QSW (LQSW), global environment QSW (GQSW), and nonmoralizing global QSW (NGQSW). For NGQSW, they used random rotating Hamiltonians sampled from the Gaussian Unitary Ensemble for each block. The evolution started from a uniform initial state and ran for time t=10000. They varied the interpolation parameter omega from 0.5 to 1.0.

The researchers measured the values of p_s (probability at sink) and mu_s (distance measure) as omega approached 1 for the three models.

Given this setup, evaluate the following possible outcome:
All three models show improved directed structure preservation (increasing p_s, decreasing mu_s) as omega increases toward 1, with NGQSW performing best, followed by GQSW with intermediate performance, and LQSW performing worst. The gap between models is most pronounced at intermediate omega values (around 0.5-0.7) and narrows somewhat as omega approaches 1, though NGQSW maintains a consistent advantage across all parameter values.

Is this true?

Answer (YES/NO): NO